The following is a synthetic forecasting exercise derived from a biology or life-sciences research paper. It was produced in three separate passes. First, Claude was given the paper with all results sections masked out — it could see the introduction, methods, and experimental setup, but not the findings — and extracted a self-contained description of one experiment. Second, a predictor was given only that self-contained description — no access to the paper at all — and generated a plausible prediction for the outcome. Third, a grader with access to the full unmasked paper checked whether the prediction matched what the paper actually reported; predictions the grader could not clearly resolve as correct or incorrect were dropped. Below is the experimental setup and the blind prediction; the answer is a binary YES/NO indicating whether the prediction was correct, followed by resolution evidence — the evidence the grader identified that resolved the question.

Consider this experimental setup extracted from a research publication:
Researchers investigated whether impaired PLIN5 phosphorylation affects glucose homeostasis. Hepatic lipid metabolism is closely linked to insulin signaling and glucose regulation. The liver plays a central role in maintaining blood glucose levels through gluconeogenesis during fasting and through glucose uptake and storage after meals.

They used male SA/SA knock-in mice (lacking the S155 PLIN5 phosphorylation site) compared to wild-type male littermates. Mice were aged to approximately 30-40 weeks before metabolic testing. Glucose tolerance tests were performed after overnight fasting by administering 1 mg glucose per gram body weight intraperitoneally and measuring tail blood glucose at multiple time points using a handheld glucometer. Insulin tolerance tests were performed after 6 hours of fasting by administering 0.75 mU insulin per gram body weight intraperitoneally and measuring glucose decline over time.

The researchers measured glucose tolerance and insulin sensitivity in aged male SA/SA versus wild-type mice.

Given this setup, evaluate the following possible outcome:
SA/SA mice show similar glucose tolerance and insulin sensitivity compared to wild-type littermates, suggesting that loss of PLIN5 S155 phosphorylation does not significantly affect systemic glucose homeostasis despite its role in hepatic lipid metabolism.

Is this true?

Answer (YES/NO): NO